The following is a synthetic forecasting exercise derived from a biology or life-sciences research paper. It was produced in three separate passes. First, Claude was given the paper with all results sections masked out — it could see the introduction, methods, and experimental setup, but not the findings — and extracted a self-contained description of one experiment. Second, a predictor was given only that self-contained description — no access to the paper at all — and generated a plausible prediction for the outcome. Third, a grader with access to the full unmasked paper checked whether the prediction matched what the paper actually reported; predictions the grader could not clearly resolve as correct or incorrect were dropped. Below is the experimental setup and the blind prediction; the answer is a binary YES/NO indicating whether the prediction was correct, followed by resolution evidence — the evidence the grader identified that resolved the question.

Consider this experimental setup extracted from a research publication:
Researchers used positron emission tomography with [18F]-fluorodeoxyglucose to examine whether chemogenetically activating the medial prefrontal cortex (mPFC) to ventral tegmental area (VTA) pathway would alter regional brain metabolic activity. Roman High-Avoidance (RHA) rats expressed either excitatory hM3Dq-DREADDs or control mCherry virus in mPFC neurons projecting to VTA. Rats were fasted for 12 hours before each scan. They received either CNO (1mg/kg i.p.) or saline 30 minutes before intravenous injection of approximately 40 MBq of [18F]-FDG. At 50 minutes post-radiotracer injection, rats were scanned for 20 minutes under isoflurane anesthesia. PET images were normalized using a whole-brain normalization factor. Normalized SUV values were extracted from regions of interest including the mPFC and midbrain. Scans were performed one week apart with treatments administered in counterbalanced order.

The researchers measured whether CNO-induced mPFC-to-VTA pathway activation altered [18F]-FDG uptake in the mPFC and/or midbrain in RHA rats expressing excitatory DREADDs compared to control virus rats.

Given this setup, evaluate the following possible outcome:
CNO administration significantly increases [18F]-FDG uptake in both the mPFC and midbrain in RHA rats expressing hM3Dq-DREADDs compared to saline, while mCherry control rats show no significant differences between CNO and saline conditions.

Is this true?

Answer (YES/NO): NO